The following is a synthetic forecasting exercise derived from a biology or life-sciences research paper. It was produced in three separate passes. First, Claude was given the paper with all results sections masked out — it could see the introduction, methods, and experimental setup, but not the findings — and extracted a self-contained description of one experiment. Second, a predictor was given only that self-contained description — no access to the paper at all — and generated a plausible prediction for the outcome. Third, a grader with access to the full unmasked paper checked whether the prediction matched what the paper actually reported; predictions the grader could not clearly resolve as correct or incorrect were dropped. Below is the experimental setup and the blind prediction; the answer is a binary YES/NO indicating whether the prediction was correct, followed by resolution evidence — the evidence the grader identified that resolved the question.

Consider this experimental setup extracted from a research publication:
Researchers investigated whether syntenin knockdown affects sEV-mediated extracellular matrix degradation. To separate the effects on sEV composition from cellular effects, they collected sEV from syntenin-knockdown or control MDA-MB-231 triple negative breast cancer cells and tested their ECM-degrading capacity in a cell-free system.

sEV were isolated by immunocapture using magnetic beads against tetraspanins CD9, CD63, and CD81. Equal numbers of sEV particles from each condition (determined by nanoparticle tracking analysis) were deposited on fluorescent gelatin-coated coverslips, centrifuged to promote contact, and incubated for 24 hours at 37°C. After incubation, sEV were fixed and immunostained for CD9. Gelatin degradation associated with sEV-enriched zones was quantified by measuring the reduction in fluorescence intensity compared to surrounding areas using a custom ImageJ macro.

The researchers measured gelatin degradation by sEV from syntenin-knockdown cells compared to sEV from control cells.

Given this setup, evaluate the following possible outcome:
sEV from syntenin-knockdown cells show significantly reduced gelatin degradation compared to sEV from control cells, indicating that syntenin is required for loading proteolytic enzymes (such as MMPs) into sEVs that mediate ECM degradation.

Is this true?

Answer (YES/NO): YES